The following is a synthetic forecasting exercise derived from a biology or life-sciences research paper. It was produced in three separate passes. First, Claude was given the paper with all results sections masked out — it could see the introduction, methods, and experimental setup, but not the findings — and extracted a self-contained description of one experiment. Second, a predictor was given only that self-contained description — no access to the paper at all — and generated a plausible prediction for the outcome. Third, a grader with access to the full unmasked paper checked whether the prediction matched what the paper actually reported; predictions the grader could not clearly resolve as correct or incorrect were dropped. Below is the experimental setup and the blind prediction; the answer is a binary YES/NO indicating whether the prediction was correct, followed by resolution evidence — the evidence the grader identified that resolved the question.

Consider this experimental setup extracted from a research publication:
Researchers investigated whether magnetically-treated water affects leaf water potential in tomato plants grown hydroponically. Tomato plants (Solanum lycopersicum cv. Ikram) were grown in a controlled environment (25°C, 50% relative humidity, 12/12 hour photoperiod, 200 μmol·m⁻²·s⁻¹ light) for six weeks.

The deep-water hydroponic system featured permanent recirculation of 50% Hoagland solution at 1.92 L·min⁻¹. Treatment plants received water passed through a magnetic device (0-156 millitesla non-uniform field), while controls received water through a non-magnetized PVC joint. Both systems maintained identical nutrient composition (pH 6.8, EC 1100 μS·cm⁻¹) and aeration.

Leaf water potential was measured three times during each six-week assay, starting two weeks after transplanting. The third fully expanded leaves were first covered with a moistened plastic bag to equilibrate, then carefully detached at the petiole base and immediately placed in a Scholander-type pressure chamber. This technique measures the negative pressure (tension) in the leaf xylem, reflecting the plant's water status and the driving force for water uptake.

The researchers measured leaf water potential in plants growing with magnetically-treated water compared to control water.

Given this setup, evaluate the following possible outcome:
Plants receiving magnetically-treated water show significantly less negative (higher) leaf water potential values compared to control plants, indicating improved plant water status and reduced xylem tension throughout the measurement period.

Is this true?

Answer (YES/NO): YES